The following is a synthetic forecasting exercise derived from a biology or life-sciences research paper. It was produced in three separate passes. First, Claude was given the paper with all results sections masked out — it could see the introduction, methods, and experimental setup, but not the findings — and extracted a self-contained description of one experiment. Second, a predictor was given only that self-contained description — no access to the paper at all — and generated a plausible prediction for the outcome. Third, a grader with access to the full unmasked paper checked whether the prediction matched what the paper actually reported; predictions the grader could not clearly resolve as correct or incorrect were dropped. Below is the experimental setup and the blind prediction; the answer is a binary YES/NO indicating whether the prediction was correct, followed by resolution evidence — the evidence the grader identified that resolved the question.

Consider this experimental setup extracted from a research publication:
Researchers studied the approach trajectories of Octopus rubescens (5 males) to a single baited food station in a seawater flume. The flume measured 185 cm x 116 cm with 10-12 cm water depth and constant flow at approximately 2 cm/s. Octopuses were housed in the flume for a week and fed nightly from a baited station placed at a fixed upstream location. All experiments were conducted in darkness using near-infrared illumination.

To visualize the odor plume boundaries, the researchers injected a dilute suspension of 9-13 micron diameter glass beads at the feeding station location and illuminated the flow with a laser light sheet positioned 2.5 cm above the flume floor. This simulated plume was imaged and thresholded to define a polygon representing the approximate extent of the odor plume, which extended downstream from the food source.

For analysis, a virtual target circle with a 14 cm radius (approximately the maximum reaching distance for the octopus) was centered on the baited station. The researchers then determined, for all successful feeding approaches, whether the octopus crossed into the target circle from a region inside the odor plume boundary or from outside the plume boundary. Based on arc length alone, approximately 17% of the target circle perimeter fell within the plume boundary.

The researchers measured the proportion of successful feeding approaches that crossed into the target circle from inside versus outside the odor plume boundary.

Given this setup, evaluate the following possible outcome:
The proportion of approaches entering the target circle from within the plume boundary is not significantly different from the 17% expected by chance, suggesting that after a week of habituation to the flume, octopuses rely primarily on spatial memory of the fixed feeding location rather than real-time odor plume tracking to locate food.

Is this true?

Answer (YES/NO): NO